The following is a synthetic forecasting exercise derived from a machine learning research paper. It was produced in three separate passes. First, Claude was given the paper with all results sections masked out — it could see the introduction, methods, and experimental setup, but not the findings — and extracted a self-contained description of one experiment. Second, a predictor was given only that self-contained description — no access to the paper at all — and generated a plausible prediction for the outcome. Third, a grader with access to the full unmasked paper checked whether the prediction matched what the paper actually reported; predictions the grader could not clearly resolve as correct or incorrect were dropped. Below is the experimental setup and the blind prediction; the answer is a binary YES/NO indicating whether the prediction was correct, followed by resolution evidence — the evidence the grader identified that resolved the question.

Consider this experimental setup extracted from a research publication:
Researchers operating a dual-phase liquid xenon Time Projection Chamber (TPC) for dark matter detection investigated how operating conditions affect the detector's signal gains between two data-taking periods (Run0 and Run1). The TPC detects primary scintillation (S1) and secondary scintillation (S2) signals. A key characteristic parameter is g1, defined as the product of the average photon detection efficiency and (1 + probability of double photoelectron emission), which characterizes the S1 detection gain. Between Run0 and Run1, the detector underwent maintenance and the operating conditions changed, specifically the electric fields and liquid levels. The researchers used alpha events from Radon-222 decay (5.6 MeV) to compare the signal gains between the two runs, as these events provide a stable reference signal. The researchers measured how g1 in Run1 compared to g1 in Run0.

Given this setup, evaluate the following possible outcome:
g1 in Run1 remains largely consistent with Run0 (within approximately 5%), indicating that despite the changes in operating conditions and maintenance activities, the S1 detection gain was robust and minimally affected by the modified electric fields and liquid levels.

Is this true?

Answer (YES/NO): NO